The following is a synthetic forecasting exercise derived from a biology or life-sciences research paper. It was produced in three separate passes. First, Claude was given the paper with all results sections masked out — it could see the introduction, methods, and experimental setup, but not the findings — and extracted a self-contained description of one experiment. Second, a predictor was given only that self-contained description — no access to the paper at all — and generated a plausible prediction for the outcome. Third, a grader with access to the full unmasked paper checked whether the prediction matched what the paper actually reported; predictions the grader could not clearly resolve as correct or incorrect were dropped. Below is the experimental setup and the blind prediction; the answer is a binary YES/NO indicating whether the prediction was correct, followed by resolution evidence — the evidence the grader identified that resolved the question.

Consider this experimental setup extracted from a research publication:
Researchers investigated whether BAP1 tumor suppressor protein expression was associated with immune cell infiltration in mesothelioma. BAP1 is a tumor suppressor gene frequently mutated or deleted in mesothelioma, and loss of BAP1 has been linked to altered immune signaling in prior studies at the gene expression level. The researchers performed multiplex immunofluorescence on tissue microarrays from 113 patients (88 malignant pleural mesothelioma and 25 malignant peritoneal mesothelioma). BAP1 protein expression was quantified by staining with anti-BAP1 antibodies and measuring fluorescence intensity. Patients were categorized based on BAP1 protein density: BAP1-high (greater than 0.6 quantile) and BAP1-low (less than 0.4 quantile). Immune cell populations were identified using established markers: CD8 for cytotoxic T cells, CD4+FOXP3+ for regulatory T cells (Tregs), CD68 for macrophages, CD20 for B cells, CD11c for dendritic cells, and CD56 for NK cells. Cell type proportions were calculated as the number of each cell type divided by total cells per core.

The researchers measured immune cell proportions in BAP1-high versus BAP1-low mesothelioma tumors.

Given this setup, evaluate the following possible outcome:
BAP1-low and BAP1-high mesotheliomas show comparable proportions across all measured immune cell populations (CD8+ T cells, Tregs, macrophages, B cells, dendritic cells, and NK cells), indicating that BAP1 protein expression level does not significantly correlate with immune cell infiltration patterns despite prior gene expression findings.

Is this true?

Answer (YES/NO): NO